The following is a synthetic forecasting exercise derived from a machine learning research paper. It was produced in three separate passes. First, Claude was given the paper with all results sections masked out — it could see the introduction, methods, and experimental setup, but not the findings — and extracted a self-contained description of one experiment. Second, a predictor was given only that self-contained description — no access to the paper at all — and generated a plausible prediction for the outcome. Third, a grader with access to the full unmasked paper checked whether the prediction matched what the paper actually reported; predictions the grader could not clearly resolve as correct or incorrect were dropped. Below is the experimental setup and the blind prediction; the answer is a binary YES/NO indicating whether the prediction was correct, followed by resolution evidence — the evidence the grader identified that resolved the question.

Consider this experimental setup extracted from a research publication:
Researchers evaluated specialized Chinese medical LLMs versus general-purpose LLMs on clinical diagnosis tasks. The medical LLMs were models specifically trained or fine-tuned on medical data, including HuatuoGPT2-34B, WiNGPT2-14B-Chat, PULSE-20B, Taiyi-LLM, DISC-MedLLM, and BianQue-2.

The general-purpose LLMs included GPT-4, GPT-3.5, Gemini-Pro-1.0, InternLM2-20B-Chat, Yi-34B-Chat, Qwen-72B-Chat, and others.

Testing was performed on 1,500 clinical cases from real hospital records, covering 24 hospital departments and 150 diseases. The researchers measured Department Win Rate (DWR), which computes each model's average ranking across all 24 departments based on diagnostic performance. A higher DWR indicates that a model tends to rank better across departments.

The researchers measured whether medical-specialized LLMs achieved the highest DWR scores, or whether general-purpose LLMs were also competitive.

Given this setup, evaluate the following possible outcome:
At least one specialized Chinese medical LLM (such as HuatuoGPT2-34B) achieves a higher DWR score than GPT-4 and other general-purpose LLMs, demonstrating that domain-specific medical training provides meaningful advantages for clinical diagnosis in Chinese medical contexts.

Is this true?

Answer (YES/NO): NO